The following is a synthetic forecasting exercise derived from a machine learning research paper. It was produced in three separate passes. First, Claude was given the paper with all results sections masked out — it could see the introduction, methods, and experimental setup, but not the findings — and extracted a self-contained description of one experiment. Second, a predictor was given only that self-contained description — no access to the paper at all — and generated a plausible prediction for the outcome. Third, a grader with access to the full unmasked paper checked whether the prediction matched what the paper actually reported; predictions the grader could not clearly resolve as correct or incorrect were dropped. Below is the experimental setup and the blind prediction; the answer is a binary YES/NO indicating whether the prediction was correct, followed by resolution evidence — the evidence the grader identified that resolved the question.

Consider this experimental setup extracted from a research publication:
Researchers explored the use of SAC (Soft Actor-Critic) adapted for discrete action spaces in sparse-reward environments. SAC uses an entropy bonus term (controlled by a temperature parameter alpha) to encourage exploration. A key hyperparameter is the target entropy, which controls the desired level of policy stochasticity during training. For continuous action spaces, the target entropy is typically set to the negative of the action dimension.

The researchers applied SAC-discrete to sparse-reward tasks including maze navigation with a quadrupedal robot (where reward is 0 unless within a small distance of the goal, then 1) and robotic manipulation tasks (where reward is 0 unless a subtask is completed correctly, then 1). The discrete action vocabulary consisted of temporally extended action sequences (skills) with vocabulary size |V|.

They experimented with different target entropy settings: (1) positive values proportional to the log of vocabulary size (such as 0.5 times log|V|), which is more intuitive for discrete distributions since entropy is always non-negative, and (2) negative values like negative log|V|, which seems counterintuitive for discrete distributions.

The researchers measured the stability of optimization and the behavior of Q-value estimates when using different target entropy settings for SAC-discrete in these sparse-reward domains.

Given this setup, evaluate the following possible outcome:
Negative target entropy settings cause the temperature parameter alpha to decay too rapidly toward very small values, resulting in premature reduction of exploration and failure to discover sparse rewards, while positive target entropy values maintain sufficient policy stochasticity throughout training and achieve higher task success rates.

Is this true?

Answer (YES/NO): NO